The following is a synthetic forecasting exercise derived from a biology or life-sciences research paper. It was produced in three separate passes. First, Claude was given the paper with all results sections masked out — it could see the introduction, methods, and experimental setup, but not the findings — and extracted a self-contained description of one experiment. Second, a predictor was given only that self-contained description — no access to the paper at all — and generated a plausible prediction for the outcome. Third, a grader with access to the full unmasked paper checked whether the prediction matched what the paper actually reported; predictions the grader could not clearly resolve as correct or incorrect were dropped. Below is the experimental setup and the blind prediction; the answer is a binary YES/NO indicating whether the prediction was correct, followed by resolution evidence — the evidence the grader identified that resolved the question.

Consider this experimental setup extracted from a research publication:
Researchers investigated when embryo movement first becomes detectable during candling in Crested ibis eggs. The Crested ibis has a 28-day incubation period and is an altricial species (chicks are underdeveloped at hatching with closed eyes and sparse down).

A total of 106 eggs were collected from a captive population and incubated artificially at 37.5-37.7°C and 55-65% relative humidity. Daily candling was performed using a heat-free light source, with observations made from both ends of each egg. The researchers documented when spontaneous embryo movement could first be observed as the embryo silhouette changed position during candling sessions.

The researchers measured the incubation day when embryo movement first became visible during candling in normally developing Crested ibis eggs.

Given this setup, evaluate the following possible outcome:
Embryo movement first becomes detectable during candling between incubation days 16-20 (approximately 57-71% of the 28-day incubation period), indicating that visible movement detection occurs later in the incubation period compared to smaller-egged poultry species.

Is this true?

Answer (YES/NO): NO